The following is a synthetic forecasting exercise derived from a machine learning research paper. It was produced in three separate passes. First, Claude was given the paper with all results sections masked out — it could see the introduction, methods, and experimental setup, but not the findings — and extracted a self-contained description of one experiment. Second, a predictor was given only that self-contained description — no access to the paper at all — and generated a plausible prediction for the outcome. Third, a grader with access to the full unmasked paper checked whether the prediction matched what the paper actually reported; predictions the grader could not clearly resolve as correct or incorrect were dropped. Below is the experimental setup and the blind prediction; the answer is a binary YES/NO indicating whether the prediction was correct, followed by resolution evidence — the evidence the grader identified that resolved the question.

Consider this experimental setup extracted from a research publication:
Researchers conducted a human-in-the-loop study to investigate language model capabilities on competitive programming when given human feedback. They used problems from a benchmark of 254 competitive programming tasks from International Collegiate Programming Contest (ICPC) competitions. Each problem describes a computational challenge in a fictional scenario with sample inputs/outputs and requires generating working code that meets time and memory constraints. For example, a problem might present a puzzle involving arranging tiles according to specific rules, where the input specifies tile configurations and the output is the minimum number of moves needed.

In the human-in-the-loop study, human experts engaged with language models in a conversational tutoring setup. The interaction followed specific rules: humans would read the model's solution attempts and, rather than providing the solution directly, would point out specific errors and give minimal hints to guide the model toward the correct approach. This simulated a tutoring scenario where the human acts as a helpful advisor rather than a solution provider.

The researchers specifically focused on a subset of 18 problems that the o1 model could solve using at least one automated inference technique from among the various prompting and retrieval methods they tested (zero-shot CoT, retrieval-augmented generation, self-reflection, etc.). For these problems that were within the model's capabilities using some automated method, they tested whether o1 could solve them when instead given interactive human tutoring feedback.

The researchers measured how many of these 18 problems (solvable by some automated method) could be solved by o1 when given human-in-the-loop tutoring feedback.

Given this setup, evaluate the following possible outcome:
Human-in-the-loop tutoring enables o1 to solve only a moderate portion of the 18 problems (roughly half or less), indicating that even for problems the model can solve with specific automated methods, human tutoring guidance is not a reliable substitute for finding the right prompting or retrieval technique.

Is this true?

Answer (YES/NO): NO